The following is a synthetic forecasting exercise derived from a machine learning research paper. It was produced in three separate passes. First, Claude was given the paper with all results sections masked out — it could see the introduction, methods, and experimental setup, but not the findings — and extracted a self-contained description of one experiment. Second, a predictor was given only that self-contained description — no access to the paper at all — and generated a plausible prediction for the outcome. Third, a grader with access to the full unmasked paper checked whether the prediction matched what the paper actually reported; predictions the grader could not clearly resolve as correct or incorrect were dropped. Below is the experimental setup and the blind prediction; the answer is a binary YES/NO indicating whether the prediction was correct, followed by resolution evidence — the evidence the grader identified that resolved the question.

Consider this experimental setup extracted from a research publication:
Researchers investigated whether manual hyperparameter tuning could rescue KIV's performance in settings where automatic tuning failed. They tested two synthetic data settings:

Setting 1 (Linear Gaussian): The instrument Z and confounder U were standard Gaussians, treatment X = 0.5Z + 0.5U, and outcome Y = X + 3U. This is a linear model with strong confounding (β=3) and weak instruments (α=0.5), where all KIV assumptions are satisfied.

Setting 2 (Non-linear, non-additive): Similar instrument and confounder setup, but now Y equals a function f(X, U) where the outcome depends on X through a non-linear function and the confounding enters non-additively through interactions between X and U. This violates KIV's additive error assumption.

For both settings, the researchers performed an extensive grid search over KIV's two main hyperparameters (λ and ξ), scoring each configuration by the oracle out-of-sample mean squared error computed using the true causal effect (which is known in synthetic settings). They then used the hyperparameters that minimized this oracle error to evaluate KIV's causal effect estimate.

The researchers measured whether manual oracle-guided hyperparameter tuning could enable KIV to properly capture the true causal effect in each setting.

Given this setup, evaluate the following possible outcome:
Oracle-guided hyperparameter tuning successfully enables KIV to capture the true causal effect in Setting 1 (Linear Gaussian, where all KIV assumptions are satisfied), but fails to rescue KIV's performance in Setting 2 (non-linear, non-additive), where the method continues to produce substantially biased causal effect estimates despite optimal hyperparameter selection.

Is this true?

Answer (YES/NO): YES